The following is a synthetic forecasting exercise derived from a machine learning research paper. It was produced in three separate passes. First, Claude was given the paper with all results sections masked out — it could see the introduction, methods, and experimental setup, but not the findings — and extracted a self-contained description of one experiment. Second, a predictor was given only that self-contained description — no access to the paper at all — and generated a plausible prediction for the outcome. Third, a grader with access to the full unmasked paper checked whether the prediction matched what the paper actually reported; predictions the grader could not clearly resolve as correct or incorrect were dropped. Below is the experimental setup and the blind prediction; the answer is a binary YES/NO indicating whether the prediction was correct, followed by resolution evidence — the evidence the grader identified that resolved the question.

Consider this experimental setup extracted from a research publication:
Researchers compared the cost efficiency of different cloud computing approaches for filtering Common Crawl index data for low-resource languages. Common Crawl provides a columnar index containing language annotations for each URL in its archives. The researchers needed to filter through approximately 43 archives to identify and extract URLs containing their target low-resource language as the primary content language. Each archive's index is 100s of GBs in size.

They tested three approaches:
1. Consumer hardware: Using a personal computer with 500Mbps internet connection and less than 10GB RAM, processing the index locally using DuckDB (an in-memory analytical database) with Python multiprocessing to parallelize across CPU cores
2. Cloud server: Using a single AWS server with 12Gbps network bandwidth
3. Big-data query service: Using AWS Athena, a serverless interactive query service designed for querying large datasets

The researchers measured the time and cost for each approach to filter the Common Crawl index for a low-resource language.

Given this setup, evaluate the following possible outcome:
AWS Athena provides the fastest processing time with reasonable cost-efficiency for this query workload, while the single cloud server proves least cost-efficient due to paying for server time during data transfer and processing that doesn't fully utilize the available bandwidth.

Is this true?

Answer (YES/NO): NO